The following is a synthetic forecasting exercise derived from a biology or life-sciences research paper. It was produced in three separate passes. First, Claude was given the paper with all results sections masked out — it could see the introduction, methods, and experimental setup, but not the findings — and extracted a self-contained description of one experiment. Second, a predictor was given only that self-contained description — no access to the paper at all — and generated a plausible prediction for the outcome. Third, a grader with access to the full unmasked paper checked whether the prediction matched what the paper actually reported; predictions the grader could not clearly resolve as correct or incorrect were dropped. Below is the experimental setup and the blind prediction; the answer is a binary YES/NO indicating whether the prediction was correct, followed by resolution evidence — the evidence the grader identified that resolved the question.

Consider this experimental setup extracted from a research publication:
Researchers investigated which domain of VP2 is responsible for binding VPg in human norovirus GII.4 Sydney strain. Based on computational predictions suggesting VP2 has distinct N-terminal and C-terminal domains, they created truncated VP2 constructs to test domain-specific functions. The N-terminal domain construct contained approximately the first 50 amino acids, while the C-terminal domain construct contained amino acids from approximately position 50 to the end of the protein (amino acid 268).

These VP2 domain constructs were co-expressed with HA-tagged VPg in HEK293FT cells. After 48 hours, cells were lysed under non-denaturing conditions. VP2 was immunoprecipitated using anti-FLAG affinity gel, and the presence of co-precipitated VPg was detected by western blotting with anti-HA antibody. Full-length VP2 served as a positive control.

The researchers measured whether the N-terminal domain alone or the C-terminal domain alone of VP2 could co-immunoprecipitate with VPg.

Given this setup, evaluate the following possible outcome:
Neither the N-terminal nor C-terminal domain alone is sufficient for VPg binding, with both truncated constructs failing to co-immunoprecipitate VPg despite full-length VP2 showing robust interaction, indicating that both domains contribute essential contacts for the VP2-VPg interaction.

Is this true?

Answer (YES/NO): NO